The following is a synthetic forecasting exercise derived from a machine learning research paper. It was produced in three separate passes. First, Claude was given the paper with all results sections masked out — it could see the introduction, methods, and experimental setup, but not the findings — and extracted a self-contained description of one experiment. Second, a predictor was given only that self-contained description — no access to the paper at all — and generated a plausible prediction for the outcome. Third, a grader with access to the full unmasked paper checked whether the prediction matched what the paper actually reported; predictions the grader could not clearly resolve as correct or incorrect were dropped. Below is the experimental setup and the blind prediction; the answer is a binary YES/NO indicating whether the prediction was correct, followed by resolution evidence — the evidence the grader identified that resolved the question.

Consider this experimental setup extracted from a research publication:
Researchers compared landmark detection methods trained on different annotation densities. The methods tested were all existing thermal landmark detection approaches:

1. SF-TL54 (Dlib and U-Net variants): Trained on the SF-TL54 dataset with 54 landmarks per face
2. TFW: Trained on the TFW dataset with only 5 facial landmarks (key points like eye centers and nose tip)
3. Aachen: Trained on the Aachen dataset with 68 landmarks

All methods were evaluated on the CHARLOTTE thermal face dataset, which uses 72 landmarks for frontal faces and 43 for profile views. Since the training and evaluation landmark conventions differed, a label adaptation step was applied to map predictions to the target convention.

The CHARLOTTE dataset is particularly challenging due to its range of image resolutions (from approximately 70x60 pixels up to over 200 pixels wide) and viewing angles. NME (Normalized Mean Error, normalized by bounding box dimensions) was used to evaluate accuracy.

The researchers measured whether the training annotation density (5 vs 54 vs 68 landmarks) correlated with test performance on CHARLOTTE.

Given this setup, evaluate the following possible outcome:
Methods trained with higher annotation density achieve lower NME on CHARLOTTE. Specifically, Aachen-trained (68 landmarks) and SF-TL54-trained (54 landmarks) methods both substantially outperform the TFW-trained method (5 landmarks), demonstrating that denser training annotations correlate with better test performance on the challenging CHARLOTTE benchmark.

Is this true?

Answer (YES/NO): NO